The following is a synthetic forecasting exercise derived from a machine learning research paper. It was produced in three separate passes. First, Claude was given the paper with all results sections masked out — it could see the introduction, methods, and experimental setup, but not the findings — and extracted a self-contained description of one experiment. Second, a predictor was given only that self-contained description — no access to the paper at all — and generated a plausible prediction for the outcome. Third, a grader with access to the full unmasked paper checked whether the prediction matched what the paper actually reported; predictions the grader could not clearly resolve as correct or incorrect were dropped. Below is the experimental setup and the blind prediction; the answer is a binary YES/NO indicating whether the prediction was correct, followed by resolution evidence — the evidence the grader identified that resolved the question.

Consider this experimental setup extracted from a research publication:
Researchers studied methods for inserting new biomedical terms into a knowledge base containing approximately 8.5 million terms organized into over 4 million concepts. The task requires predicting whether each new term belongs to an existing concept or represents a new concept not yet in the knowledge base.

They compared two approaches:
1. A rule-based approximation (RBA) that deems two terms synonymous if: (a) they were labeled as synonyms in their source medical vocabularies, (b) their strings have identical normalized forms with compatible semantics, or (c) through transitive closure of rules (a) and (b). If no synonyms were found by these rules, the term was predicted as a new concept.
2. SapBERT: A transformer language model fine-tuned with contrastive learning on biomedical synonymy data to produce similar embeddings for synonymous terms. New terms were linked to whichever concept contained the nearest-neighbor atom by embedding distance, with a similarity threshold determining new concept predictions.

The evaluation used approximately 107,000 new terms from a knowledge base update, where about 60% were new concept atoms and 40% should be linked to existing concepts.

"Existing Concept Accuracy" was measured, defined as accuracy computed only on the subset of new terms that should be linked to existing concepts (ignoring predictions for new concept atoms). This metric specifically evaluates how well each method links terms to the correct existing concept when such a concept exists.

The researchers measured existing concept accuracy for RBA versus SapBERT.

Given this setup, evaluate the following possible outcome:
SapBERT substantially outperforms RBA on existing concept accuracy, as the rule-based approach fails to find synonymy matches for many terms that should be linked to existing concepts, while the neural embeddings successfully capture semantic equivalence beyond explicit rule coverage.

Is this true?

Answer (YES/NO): YES